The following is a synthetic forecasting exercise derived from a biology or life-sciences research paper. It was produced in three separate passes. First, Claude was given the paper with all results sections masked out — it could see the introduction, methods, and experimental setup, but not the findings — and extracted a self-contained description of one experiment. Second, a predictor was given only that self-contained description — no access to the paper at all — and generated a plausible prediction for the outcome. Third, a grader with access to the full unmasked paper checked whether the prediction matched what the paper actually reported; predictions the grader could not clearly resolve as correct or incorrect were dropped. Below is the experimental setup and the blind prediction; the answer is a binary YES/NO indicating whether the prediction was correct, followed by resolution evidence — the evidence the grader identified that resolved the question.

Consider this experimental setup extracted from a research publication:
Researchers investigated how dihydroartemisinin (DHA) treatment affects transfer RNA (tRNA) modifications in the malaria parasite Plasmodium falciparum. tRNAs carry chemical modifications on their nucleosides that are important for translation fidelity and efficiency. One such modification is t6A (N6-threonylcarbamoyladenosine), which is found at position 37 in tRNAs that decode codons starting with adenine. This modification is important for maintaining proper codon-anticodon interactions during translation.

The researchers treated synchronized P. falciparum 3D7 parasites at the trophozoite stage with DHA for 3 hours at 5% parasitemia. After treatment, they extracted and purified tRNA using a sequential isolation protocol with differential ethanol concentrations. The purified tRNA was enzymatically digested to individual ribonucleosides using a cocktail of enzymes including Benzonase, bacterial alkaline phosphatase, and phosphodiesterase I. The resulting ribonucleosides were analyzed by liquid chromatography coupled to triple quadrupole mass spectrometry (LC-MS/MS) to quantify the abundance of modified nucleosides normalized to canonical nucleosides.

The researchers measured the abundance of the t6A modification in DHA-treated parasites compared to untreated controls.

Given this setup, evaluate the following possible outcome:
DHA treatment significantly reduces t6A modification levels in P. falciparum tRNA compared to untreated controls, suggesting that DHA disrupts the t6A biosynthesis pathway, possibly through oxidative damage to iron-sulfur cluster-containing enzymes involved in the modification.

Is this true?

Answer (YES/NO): YES